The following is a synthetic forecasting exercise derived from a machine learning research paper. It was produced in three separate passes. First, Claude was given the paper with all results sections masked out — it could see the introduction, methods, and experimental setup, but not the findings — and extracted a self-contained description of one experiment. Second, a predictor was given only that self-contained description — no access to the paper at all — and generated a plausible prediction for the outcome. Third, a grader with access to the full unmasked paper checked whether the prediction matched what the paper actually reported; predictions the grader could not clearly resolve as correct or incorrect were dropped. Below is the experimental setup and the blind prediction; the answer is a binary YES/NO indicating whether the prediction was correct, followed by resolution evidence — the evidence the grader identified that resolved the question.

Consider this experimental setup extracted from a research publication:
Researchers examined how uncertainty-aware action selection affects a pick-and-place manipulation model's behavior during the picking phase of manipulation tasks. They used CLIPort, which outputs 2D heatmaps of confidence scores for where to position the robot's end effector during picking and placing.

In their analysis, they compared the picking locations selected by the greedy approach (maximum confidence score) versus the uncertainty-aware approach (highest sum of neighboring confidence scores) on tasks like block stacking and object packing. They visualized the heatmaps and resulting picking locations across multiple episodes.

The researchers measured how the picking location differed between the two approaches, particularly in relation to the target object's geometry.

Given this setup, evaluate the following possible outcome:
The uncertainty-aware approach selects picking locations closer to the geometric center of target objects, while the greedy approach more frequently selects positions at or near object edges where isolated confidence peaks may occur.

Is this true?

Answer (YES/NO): YES